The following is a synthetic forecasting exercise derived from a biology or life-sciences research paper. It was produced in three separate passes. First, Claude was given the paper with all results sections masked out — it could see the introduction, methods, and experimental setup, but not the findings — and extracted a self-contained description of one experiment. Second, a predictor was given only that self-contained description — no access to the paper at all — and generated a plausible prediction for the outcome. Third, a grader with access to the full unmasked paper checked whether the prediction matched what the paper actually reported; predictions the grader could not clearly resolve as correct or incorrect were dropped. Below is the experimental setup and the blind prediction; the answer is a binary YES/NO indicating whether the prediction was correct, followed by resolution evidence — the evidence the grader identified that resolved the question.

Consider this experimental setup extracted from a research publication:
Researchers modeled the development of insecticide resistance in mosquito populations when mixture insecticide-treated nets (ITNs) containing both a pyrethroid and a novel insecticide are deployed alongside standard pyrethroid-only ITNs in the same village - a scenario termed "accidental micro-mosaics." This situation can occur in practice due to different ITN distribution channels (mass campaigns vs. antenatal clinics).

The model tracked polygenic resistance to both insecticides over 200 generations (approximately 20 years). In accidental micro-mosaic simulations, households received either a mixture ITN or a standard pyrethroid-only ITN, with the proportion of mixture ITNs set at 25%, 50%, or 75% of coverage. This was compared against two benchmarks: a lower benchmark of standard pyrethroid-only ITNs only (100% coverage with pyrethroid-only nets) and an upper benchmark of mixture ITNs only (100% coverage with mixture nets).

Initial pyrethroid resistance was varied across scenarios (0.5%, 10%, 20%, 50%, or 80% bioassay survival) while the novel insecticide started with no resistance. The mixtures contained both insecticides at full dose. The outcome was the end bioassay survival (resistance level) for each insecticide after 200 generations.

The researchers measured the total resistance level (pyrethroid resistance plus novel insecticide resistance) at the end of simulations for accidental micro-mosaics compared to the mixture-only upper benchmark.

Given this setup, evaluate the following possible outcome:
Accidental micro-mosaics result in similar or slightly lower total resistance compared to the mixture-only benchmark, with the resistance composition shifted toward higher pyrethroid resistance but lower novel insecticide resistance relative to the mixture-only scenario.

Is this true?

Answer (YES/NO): NO